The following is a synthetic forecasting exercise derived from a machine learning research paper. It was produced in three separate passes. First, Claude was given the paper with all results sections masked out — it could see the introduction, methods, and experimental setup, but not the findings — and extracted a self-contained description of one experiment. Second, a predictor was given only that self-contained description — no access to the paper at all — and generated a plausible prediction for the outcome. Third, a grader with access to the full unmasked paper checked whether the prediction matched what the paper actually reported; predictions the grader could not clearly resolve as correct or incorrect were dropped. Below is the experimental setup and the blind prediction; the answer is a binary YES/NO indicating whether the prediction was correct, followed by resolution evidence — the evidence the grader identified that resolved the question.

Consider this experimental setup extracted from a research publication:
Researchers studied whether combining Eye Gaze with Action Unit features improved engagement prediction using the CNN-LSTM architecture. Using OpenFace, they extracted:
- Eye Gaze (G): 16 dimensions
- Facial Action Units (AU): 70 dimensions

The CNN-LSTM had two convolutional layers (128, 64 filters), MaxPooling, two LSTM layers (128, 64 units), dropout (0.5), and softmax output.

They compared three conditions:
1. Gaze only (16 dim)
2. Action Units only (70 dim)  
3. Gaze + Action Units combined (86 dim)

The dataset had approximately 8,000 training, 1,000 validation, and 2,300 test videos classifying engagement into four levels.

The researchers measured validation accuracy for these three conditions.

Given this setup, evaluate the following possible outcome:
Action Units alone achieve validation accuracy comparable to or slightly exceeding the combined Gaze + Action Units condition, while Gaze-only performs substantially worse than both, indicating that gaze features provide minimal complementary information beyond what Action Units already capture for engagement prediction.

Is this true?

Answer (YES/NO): NO